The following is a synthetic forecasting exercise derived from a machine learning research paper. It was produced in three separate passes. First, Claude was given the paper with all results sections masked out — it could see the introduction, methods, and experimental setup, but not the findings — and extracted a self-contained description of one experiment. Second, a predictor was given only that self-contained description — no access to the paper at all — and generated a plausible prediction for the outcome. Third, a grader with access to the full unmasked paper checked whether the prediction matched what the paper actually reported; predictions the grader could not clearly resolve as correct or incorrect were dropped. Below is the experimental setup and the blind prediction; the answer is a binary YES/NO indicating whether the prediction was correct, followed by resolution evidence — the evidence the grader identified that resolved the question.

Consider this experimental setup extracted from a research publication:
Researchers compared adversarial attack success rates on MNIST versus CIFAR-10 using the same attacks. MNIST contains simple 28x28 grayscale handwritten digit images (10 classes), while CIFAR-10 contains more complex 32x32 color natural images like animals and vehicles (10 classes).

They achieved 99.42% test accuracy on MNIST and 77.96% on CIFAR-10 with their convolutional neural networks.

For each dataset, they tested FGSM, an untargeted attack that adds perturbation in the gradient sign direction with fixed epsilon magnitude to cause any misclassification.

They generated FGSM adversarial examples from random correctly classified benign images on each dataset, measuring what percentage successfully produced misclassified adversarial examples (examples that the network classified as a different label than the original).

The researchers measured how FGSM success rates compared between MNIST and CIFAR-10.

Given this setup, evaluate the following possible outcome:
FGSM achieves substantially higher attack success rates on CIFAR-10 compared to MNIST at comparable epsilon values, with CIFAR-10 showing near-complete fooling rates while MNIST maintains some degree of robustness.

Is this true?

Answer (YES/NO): NO